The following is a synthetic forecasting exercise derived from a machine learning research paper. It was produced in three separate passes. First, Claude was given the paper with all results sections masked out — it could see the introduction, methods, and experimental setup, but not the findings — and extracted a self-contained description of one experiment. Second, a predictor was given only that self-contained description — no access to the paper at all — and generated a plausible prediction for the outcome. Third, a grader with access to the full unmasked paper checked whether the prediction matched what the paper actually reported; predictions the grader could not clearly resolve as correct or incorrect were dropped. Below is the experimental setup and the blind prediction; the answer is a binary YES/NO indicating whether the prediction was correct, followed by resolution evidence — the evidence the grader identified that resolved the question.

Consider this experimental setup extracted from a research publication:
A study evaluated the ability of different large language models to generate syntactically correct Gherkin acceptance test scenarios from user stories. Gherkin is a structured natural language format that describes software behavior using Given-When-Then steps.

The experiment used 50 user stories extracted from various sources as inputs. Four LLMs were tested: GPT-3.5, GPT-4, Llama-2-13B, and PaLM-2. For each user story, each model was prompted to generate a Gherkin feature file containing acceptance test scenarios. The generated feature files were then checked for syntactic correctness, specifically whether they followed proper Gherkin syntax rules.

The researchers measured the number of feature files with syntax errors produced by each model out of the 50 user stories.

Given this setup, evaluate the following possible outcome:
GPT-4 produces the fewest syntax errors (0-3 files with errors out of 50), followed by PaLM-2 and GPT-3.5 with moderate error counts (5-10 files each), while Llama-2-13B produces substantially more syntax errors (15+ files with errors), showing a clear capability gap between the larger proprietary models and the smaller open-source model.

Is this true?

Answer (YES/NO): NO